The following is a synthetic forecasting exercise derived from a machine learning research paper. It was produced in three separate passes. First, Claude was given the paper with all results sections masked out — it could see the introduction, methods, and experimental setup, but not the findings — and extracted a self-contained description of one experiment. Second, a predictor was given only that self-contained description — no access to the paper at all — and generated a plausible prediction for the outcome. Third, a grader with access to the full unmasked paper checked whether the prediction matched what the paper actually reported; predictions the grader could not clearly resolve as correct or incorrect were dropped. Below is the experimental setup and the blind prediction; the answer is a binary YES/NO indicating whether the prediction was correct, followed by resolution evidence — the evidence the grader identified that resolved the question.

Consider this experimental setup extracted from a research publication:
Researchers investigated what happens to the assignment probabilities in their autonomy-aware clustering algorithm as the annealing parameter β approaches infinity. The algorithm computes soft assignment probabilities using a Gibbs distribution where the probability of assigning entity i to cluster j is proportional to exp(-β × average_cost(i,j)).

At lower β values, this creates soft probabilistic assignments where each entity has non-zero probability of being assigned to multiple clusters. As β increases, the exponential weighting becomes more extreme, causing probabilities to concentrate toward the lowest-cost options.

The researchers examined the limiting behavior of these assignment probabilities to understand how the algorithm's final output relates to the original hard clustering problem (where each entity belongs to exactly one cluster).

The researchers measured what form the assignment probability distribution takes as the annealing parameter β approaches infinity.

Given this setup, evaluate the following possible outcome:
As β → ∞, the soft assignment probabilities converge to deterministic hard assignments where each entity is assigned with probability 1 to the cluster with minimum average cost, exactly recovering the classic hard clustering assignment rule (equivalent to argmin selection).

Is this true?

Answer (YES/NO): YES